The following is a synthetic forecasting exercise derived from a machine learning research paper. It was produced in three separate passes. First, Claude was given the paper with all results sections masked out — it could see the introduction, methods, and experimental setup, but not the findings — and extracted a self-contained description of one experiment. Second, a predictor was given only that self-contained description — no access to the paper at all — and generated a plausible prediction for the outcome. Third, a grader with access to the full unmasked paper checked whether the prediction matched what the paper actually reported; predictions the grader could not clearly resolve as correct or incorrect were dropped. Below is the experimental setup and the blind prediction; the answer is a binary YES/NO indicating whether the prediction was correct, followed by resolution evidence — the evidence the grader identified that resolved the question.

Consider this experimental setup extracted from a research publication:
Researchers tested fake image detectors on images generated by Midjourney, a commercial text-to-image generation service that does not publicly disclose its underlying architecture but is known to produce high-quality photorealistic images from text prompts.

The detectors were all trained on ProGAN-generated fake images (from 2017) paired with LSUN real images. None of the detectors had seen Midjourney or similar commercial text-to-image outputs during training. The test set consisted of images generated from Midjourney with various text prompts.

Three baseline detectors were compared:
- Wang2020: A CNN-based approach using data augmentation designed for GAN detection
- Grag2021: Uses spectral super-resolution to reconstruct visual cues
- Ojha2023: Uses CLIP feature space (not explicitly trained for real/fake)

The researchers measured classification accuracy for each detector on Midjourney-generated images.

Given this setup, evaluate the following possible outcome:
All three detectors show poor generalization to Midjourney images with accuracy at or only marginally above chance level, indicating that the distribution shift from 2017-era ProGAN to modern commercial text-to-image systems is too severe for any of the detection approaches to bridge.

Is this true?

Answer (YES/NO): NO